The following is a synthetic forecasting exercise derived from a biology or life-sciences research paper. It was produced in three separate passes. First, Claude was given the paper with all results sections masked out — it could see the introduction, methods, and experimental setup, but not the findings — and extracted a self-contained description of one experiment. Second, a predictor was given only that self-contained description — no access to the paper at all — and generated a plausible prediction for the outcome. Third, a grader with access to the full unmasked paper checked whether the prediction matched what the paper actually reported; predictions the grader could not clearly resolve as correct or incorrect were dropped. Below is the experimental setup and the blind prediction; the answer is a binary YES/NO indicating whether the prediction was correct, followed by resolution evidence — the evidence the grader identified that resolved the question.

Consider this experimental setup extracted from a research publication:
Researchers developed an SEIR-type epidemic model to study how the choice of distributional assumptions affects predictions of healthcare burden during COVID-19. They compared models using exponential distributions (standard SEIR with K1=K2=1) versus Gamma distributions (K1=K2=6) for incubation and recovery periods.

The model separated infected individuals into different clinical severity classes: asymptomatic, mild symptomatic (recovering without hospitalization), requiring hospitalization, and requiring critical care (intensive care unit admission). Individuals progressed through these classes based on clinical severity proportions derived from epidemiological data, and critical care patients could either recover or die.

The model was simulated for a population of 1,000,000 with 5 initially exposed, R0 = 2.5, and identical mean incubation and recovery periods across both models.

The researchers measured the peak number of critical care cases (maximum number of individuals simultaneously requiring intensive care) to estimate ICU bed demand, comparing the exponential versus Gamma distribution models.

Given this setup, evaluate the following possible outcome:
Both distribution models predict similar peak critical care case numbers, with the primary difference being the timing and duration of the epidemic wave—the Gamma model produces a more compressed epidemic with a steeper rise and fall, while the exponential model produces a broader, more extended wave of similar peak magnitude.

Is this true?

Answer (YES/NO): NO